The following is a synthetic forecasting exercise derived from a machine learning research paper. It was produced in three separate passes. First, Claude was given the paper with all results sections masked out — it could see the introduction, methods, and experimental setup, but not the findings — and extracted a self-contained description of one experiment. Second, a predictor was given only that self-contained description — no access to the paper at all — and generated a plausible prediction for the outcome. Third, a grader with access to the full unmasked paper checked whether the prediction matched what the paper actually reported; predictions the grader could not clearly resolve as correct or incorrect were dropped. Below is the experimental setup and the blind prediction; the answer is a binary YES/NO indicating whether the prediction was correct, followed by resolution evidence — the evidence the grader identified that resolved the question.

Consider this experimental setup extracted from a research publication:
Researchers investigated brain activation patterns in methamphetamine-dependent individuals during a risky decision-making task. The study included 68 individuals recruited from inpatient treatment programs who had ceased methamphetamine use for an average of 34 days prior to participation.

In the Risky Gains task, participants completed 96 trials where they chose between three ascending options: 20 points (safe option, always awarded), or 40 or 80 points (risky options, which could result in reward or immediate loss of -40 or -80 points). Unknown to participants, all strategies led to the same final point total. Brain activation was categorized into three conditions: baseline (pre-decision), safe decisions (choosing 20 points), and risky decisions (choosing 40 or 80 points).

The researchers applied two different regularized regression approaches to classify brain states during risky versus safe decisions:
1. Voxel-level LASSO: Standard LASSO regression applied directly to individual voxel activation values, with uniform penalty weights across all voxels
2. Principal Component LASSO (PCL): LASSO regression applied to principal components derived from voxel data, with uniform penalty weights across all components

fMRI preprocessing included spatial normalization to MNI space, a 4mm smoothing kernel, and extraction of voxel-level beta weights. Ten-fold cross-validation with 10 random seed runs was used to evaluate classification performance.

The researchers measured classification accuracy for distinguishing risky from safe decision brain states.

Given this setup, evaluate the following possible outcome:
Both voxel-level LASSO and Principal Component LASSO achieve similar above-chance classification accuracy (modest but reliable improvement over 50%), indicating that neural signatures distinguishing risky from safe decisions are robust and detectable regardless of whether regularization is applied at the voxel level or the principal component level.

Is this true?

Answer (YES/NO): NO